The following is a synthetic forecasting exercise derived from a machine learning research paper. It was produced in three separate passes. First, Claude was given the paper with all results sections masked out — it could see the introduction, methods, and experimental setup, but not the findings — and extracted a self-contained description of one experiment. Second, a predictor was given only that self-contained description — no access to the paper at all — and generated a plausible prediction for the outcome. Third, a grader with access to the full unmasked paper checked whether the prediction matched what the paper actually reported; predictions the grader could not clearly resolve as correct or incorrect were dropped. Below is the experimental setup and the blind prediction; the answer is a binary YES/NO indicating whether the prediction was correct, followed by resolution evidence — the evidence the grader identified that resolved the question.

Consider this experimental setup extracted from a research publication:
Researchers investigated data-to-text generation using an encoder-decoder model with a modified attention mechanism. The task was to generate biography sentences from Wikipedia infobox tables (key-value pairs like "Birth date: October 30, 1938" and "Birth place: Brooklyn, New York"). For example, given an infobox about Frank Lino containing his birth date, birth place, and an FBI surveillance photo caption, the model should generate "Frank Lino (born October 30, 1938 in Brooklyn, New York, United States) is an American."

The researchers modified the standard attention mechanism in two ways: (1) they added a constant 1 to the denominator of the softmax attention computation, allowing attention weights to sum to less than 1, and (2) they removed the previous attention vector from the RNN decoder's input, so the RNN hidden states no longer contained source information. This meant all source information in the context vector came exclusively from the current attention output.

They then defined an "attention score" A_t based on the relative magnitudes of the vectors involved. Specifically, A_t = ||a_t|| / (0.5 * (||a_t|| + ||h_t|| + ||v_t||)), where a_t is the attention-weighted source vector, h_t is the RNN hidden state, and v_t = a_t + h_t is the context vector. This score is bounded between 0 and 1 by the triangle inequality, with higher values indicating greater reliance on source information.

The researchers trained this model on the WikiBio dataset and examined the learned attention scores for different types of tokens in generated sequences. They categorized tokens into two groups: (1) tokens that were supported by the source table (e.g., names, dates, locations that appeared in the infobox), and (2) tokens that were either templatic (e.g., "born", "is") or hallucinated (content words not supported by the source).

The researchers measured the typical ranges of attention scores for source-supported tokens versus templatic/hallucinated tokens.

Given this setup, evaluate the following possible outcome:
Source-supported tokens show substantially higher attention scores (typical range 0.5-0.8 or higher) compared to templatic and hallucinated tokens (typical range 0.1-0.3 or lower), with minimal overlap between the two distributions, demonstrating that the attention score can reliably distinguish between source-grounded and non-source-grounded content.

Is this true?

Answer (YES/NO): NO